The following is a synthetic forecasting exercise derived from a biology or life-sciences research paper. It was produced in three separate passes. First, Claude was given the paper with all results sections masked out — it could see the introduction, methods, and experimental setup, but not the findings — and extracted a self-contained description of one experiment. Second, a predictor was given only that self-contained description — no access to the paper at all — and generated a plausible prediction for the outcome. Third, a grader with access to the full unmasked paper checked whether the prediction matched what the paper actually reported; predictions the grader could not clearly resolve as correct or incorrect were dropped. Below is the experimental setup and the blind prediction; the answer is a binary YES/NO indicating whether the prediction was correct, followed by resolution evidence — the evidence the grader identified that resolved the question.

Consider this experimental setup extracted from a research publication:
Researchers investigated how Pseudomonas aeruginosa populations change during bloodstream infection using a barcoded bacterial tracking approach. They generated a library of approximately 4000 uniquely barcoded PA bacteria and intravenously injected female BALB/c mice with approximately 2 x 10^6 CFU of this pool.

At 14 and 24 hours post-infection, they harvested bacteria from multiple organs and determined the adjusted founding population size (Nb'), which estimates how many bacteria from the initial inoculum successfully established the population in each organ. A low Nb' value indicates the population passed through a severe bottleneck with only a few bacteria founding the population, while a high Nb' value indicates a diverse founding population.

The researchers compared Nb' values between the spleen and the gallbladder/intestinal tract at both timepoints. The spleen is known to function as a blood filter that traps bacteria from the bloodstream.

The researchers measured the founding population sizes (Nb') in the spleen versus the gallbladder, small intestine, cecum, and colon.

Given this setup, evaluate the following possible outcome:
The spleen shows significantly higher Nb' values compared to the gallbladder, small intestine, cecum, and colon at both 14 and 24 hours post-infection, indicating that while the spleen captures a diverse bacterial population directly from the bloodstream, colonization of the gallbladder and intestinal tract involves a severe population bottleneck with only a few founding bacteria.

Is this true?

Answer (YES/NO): YES